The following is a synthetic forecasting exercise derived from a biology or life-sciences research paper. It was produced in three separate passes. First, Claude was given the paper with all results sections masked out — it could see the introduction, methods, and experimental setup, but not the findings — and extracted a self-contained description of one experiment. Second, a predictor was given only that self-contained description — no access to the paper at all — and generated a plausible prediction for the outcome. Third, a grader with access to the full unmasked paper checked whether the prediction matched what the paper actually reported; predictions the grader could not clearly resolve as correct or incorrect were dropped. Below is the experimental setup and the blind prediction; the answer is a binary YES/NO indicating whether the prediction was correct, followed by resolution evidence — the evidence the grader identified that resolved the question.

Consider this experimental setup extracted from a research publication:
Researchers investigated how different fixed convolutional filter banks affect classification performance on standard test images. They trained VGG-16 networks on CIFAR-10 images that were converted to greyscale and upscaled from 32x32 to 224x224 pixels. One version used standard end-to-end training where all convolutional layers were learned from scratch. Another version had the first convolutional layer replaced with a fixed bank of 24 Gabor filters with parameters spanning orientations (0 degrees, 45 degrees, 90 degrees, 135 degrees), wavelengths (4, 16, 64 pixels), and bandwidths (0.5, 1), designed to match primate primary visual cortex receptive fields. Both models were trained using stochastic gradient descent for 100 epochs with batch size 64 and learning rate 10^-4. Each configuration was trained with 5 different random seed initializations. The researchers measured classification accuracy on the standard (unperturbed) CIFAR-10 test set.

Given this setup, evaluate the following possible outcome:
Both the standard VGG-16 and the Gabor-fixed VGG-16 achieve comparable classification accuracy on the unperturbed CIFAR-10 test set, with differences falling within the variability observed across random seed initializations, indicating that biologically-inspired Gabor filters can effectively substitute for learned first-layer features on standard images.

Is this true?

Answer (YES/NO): YES